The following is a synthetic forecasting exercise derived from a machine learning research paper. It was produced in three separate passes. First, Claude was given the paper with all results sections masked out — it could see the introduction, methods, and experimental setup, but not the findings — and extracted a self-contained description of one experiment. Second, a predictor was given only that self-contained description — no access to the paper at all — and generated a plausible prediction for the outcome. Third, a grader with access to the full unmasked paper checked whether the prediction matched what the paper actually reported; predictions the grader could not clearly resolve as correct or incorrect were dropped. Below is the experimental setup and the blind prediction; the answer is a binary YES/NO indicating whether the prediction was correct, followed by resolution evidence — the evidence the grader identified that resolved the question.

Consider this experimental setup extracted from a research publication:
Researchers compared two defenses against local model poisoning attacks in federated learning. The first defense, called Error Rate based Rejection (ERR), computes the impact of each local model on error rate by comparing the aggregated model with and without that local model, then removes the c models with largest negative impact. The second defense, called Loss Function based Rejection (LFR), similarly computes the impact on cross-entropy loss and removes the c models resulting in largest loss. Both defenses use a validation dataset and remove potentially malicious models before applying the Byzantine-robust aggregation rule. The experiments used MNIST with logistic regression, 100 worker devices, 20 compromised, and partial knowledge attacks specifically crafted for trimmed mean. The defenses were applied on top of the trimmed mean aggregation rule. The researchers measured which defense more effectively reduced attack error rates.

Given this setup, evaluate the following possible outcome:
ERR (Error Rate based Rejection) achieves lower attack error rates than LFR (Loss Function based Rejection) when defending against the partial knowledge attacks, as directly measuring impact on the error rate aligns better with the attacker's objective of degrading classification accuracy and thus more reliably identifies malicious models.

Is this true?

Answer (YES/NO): NO